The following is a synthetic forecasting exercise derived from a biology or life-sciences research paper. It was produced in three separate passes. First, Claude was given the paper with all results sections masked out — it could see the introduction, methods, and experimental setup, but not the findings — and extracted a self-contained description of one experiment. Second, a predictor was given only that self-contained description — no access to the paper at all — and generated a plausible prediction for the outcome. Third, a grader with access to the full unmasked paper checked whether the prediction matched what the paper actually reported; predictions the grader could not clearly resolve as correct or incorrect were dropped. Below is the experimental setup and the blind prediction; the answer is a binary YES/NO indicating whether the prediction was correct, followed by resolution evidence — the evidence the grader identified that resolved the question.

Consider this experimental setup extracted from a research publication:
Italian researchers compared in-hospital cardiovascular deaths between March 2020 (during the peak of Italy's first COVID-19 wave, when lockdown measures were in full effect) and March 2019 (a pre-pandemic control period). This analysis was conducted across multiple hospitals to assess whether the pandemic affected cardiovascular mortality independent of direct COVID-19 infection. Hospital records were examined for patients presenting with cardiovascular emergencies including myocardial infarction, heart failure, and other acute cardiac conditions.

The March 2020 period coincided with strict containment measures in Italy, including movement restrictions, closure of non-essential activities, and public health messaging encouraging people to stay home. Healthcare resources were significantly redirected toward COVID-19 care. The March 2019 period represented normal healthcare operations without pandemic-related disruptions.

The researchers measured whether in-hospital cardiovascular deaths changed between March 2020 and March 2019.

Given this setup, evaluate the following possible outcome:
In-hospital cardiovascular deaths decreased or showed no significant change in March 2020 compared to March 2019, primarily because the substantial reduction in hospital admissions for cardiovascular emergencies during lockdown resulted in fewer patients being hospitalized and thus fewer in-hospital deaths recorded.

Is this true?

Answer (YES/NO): NO